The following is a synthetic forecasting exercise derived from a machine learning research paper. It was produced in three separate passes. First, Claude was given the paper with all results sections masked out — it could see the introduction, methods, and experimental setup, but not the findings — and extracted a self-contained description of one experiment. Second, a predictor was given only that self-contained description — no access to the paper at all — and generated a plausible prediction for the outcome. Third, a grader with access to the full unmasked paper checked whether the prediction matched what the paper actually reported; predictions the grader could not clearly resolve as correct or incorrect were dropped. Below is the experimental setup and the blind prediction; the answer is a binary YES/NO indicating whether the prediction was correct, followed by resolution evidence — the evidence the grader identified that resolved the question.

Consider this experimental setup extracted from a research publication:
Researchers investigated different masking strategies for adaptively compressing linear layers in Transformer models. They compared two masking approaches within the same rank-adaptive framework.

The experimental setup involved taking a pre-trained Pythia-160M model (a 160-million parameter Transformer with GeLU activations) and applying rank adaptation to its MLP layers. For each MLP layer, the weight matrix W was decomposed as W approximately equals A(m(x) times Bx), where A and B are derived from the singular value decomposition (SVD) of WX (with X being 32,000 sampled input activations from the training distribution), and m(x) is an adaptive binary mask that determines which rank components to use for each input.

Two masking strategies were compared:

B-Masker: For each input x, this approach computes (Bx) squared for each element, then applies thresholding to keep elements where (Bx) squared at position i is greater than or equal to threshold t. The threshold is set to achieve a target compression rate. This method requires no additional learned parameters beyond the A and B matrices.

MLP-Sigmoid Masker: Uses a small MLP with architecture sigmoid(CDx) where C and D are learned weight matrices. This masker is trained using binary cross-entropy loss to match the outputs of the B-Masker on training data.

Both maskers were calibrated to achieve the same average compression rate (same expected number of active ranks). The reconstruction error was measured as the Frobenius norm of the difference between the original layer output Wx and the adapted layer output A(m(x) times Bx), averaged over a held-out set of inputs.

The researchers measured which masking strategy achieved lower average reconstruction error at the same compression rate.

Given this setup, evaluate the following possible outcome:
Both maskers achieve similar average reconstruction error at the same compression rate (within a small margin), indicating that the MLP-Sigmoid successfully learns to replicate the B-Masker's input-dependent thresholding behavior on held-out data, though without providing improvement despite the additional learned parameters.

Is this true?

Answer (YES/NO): NO